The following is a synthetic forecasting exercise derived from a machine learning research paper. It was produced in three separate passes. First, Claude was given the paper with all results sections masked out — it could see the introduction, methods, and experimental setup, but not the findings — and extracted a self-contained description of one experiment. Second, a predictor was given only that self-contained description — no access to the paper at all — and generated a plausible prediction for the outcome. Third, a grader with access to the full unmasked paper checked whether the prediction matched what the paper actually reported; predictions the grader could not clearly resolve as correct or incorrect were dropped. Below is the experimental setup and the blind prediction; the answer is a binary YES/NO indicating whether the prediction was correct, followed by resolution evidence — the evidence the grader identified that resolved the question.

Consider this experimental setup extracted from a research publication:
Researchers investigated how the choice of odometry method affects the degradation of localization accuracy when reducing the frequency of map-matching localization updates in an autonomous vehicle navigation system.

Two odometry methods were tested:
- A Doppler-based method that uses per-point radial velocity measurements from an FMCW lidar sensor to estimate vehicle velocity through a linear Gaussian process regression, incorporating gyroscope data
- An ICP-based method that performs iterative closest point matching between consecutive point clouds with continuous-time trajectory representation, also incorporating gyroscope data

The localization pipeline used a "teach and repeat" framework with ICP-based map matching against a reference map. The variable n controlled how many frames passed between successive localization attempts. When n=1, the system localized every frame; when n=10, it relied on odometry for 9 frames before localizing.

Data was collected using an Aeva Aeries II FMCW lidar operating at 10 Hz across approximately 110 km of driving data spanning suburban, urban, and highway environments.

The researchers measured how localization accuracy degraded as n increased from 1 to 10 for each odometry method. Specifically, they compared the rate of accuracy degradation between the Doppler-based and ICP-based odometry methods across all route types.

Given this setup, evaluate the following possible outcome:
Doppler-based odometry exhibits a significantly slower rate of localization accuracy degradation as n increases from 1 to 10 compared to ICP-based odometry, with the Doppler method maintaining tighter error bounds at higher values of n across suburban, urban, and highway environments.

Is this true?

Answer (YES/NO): NO